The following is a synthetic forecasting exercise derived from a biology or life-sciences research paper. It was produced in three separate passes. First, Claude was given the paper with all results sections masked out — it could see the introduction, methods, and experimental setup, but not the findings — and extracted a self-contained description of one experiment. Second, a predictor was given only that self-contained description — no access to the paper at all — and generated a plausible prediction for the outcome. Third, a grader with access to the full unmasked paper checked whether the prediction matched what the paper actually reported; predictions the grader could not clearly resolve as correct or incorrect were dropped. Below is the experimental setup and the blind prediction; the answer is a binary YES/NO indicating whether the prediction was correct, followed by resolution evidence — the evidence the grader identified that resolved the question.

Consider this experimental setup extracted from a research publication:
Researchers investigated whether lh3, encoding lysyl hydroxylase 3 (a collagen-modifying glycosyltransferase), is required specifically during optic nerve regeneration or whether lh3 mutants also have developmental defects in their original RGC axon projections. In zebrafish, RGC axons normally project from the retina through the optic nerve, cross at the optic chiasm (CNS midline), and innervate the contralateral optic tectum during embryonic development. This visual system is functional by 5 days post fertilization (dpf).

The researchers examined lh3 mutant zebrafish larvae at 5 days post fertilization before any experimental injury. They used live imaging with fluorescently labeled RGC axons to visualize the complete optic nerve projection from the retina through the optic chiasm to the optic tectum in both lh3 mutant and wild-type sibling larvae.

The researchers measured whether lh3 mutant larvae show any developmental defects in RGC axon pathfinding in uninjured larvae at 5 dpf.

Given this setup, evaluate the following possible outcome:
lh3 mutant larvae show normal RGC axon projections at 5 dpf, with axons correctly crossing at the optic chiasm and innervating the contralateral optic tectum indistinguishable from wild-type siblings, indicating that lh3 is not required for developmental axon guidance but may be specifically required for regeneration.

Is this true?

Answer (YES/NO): YES